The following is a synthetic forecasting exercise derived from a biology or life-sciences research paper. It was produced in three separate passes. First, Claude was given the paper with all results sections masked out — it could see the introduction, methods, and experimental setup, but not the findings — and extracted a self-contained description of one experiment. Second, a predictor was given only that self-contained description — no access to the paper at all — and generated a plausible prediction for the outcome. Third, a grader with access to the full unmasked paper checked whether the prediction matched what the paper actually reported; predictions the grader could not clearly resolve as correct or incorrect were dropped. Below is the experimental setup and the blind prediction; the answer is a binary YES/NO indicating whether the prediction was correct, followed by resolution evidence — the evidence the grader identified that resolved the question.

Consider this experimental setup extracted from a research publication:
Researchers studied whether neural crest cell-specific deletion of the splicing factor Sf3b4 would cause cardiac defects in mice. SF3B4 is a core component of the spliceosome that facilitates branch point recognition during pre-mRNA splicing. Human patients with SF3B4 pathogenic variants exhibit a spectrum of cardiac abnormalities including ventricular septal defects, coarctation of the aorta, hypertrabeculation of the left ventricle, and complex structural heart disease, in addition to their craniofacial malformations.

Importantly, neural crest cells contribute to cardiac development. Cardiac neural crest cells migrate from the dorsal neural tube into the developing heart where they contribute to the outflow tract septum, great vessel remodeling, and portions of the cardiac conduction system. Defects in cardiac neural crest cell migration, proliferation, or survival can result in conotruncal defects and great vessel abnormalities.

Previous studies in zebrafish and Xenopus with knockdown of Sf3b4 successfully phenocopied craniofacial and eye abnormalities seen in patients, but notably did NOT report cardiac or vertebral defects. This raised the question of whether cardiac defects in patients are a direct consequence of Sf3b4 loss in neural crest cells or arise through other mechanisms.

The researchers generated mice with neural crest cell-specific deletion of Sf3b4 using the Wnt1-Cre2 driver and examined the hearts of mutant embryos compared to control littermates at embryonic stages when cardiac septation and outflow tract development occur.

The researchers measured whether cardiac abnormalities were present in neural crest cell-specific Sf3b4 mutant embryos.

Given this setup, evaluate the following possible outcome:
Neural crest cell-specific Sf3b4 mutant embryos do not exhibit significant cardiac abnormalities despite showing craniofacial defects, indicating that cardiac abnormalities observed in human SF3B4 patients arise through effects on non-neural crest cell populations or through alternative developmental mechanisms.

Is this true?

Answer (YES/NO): NO